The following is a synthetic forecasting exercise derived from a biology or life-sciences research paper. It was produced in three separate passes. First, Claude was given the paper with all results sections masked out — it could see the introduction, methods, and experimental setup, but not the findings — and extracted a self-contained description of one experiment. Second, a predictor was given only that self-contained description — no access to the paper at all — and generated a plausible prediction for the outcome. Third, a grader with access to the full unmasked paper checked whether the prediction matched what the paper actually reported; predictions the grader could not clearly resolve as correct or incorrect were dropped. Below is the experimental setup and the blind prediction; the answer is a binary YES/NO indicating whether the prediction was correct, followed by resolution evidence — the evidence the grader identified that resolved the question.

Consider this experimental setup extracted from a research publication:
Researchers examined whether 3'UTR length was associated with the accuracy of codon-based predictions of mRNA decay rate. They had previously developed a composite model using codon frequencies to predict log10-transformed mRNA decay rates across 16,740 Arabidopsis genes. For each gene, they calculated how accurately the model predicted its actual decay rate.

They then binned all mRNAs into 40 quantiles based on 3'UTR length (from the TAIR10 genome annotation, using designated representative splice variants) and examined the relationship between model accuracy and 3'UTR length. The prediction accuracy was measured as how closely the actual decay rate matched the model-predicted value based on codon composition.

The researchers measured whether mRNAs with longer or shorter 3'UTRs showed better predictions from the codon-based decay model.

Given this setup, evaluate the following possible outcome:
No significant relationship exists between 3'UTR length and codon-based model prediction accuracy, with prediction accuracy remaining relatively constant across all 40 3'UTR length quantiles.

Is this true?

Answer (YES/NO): NO